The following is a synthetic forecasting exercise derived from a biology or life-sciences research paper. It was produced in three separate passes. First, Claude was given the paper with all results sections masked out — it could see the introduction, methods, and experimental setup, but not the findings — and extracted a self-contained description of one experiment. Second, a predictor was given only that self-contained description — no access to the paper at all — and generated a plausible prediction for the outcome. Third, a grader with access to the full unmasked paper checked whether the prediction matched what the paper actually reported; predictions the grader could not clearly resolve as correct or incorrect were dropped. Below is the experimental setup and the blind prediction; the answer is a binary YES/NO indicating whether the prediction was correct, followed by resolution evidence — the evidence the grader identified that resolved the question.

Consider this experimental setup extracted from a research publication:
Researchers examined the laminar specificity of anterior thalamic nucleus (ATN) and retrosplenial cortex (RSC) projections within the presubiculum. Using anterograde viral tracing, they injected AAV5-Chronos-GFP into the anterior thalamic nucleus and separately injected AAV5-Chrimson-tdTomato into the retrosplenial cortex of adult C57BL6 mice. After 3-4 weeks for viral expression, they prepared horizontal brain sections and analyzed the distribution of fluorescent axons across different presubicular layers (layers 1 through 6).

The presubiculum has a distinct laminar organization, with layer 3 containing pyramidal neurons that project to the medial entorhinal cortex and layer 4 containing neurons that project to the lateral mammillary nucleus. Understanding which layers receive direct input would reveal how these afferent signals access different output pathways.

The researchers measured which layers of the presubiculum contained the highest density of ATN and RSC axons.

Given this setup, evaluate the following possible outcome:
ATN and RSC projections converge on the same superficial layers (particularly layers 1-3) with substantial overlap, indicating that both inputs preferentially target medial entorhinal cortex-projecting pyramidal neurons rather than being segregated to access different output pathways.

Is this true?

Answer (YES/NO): NO